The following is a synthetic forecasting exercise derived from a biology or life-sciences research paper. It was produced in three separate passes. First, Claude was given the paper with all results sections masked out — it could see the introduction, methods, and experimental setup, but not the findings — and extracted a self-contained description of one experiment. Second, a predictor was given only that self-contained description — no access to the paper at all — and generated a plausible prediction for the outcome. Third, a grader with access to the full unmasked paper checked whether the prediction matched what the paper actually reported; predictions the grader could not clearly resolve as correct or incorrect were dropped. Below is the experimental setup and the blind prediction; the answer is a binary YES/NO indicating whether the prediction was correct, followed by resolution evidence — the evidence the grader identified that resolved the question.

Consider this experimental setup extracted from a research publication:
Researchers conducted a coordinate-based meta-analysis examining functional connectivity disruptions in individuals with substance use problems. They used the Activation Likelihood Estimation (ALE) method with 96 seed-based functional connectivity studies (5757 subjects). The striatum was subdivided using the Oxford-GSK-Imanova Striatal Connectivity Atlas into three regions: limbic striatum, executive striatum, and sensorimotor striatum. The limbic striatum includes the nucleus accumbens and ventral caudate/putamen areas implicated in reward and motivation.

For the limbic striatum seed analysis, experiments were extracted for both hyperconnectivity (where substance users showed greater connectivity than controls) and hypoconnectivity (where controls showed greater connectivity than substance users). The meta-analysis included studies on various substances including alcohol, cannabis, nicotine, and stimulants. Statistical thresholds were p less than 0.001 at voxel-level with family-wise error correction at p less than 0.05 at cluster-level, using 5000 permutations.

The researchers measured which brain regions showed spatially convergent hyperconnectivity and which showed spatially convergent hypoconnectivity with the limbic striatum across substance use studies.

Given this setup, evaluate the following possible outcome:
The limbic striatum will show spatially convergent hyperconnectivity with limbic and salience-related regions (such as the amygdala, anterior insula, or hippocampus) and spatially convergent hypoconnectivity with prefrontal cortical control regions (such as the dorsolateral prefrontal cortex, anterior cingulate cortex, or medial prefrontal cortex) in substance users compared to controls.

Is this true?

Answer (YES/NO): NO